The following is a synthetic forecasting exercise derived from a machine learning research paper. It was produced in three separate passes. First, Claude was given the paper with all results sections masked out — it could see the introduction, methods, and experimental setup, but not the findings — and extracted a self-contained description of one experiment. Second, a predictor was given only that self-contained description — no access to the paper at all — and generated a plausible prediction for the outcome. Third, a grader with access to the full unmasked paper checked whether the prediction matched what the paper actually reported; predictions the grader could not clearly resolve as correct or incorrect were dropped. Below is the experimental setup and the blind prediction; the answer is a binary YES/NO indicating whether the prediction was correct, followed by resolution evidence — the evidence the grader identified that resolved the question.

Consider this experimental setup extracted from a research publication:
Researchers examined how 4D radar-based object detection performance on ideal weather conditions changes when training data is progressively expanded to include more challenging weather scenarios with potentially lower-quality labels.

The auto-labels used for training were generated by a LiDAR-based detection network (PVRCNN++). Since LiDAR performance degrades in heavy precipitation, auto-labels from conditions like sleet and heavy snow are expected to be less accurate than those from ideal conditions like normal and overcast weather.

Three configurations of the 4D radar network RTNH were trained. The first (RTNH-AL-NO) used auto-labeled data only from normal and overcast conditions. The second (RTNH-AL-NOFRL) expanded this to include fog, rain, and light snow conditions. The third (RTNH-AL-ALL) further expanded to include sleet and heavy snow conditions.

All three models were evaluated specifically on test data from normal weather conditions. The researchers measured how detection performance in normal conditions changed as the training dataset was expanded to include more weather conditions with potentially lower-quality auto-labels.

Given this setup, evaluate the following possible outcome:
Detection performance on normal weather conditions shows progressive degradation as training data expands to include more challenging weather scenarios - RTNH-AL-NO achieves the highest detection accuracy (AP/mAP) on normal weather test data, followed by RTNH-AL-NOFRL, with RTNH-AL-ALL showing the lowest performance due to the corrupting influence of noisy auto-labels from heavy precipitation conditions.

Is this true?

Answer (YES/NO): NO